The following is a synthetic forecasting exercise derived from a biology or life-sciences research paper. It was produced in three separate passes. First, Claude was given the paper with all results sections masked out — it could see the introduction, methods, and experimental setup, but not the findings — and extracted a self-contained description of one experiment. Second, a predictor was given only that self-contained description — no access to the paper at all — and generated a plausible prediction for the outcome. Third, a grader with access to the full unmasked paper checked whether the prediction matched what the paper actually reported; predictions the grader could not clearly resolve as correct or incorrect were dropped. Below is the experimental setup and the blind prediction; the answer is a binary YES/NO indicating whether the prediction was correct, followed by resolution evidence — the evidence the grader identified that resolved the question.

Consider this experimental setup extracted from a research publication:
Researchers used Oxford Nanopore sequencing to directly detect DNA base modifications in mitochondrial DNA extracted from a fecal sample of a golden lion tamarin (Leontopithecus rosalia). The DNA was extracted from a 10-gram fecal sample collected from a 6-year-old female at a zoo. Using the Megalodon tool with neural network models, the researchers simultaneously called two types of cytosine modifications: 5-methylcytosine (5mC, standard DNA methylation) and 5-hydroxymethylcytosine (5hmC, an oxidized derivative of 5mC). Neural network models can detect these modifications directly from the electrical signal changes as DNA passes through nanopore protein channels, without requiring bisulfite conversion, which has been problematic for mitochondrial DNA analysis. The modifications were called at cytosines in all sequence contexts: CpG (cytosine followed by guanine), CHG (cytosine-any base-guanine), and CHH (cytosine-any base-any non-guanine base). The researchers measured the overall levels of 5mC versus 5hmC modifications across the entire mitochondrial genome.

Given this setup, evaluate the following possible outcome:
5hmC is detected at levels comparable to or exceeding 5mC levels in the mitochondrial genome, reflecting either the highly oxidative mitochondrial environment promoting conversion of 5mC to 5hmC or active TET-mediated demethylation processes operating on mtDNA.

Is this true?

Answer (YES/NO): YES